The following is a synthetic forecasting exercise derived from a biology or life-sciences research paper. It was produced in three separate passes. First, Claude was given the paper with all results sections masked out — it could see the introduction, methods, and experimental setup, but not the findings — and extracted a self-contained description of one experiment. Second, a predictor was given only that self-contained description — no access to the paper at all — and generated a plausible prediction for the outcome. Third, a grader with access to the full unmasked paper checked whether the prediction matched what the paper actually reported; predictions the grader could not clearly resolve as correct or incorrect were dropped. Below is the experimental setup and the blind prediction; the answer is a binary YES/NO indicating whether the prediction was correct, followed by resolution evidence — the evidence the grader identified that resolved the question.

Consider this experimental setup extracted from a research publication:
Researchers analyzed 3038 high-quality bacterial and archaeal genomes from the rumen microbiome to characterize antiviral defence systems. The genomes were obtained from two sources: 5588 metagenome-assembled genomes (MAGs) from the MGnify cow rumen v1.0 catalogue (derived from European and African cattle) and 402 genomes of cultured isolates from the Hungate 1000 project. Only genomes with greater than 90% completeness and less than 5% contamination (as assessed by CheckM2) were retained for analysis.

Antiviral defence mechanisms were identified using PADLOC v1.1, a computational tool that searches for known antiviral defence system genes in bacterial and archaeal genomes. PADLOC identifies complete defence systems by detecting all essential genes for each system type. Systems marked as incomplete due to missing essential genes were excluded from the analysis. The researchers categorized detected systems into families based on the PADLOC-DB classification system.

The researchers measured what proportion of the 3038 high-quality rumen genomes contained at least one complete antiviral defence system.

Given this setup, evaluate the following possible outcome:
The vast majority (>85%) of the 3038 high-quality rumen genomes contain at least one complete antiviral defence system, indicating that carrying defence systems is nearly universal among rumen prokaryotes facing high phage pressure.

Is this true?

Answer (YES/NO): YES